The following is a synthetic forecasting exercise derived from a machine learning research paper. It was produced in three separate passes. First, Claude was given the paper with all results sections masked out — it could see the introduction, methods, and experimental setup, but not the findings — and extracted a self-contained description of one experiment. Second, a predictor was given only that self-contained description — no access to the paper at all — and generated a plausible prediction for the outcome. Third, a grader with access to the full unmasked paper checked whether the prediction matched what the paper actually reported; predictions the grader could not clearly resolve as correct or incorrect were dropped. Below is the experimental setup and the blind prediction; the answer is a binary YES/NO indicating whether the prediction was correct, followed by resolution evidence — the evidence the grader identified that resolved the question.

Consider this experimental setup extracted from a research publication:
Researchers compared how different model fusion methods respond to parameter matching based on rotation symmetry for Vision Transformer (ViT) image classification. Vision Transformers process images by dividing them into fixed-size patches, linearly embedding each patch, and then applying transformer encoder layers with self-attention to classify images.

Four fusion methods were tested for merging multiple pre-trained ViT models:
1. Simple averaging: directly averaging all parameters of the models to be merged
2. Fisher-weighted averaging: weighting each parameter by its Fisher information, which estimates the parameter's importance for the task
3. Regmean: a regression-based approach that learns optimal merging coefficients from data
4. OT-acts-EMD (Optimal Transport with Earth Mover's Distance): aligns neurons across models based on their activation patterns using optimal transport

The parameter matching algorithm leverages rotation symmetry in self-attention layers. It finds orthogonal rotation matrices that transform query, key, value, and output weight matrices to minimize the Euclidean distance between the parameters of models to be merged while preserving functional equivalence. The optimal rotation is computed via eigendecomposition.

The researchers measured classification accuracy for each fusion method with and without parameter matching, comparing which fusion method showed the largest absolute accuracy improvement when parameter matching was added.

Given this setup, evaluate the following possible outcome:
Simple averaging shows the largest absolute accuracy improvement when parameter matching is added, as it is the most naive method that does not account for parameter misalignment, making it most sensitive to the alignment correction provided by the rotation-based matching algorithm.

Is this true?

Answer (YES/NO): YES